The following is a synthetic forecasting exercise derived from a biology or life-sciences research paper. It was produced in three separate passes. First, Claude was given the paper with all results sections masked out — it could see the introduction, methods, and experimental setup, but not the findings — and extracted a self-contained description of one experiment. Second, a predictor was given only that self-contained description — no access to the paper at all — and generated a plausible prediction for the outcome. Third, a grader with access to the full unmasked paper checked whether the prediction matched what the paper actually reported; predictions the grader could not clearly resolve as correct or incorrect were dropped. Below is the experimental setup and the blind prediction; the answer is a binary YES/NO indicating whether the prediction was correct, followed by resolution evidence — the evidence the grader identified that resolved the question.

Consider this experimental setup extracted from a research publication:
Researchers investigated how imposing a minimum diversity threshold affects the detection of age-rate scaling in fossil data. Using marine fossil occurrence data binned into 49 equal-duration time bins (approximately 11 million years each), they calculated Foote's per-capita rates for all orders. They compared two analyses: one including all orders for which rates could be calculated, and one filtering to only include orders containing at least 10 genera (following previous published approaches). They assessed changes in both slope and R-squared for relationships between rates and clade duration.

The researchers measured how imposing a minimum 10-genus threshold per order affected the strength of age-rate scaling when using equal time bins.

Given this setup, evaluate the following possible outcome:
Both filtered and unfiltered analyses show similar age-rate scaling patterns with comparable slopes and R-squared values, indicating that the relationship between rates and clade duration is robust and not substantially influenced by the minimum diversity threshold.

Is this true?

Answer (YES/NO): NO